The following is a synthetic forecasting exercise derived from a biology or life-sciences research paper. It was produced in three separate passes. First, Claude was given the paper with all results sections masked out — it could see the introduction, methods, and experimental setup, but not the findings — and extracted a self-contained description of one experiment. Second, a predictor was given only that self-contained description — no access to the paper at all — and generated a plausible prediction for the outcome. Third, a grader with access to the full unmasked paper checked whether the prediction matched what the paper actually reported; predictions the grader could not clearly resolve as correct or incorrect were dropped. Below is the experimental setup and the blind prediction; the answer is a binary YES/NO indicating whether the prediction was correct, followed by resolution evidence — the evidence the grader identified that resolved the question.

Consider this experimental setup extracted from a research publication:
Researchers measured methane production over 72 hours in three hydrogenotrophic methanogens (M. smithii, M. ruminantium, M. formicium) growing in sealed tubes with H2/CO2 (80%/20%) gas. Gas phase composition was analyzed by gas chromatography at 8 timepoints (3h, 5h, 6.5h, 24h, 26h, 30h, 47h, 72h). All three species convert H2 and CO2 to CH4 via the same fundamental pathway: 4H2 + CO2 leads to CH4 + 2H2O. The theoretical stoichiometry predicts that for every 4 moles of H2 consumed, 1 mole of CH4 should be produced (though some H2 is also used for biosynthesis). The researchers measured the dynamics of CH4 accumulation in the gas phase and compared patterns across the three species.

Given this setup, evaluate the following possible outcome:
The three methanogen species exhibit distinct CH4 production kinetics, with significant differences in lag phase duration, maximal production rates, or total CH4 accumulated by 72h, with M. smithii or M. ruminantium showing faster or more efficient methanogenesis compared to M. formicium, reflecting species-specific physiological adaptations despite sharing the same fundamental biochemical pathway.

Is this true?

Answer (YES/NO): YES